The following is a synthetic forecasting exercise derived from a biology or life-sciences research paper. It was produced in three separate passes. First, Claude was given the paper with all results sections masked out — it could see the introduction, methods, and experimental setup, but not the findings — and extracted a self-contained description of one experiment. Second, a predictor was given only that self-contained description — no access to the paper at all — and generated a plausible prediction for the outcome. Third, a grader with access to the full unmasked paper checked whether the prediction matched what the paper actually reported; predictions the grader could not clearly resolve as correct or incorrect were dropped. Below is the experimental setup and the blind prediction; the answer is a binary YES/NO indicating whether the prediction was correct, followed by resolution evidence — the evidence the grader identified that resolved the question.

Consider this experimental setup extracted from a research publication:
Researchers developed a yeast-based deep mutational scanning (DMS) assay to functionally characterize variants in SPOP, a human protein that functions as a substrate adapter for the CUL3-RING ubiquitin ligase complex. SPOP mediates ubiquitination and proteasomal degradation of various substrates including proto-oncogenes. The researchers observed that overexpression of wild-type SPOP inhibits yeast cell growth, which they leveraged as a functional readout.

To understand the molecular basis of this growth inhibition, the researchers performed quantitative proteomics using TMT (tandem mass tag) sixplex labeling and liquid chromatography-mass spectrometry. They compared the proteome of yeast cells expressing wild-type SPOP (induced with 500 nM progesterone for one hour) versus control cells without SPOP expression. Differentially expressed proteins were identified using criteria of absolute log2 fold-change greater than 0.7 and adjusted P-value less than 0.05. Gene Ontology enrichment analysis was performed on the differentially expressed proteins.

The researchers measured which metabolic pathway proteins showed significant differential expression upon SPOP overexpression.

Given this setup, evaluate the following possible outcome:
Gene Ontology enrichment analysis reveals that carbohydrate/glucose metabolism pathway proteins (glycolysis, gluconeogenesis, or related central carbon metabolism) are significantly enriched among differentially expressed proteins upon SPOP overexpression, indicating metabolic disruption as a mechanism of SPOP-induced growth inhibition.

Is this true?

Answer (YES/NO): NO